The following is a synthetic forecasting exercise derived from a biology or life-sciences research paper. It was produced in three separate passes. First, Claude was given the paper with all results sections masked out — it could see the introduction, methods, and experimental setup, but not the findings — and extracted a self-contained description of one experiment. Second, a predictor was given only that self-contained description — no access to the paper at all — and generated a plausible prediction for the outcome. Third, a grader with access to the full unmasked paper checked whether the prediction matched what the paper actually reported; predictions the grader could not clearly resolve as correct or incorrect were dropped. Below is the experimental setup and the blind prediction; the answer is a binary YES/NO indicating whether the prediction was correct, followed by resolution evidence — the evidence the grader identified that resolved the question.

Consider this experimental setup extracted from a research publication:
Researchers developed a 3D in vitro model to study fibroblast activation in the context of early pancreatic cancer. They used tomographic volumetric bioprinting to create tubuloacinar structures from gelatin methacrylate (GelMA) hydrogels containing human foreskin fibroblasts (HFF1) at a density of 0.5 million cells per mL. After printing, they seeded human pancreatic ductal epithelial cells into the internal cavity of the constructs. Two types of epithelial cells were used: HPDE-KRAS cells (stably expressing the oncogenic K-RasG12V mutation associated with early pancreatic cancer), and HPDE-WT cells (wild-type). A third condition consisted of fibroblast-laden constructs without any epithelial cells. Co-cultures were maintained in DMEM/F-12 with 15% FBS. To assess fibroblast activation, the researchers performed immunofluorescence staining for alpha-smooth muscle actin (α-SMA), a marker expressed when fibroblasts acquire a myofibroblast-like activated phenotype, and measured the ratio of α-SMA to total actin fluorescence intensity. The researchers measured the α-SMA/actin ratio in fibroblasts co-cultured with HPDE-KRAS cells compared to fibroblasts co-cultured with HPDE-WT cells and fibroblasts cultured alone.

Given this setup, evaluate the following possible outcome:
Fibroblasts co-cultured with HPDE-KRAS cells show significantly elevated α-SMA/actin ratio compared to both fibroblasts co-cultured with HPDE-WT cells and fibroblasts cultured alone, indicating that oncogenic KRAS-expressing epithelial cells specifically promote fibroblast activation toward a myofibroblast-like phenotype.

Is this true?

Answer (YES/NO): YES